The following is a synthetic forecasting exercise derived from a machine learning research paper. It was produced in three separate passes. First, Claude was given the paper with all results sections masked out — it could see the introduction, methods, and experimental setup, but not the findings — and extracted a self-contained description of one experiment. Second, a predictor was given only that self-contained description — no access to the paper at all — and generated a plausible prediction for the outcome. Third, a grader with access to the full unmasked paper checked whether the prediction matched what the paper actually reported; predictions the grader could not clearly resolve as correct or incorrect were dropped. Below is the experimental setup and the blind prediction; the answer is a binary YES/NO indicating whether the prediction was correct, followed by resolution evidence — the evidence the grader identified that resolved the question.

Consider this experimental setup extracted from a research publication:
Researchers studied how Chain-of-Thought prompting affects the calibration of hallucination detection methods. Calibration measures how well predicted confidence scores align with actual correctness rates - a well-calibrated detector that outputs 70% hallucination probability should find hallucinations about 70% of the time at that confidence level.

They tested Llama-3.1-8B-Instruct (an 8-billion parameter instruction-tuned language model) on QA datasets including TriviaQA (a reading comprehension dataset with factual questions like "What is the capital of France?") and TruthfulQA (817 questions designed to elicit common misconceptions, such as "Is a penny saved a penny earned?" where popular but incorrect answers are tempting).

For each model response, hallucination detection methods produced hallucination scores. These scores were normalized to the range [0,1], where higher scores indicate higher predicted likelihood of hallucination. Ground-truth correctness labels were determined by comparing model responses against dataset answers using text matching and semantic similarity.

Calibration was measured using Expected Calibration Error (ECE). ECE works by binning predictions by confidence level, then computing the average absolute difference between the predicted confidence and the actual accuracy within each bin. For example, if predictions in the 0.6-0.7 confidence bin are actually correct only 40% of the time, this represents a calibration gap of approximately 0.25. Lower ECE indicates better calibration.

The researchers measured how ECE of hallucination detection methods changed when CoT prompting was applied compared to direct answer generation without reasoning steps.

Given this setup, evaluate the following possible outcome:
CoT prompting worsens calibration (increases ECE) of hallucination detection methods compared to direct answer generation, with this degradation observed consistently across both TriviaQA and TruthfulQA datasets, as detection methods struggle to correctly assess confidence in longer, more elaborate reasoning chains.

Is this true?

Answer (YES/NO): NO